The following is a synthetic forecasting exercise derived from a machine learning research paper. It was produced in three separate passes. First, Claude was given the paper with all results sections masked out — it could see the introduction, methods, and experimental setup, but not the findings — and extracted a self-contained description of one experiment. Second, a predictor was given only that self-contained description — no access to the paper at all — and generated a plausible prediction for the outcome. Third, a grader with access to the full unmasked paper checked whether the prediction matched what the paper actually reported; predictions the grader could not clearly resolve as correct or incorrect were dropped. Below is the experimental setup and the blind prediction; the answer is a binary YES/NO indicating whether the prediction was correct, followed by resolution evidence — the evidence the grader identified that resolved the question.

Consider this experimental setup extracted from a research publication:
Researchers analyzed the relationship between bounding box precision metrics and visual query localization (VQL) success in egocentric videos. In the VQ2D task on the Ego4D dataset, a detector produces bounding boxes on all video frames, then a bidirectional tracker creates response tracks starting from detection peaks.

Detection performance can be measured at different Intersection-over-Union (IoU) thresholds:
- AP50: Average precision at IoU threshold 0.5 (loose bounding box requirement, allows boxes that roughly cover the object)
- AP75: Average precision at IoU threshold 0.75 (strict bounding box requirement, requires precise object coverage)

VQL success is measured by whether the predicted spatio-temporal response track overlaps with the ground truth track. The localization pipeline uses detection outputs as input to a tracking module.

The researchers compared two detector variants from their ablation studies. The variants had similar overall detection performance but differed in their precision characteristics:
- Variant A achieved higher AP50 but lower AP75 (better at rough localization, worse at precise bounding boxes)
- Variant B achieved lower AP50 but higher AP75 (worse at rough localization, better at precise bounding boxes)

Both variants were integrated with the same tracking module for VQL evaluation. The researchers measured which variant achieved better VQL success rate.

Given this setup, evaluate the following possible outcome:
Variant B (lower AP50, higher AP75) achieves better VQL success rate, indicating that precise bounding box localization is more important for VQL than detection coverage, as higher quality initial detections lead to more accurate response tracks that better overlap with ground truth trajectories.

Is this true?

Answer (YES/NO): YES